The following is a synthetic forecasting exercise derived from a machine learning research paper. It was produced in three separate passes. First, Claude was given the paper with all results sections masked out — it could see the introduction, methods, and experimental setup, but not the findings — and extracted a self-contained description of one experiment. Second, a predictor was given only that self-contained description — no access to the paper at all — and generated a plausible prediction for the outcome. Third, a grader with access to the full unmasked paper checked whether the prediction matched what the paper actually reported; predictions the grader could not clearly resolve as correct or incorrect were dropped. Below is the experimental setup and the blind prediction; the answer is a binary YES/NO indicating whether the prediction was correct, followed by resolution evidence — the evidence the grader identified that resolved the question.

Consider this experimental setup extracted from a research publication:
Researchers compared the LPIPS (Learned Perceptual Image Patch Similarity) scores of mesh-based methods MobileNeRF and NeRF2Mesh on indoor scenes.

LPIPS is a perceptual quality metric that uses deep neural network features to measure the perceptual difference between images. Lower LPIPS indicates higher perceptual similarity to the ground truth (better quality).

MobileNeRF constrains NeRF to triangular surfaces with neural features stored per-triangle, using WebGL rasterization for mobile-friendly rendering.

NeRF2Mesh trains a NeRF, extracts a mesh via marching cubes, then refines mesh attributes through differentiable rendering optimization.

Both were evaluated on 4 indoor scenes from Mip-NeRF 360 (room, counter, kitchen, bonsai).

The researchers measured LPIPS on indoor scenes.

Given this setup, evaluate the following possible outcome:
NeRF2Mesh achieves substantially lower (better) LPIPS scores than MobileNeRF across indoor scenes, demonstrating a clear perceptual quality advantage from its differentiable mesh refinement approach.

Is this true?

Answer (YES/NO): YES